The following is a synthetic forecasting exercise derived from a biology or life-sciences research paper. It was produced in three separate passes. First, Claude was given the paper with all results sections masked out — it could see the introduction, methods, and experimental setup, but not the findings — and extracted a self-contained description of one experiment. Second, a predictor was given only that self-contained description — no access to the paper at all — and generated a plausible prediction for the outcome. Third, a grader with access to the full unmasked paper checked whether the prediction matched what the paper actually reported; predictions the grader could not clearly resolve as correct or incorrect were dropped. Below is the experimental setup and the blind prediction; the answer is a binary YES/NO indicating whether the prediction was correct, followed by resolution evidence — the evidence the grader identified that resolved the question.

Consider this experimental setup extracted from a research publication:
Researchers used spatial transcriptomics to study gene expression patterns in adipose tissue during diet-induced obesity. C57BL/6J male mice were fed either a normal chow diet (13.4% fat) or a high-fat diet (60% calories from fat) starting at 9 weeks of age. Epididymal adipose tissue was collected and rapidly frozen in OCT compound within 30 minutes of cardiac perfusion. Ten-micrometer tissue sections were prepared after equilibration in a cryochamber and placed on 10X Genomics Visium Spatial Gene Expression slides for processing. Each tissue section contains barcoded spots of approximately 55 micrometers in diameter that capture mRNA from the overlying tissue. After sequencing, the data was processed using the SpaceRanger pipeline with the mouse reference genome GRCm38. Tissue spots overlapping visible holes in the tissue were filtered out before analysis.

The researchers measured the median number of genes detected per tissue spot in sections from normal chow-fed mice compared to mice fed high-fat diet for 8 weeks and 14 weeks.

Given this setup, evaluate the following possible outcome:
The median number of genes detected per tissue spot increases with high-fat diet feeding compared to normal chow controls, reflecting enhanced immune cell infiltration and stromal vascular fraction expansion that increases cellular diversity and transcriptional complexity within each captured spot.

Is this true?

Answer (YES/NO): YES